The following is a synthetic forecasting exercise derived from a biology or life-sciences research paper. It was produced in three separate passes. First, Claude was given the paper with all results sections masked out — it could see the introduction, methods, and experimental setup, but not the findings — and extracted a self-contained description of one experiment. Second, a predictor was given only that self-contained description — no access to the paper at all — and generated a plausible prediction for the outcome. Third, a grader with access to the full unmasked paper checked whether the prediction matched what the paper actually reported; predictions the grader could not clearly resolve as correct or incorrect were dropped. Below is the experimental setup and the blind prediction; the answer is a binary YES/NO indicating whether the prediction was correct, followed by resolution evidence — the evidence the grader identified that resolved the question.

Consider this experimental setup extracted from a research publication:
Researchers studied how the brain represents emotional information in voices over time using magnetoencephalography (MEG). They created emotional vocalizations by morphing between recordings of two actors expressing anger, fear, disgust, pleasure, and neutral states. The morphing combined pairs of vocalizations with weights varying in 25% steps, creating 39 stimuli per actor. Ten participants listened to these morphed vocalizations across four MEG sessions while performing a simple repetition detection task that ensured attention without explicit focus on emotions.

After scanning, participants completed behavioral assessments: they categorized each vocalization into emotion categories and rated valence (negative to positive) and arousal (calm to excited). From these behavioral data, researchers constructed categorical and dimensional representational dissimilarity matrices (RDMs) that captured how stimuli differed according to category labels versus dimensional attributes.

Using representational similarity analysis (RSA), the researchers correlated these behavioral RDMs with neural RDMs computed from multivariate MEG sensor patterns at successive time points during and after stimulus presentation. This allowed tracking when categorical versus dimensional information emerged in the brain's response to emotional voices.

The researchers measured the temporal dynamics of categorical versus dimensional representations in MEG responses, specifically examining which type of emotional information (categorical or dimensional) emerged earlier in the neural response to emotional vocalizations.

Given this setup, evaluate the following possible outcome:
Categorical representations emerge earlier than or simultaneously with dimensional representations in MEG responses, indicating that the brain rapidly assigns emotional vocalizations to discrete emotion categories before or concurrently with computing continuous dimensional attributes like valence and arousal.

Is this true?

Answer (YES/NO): YES